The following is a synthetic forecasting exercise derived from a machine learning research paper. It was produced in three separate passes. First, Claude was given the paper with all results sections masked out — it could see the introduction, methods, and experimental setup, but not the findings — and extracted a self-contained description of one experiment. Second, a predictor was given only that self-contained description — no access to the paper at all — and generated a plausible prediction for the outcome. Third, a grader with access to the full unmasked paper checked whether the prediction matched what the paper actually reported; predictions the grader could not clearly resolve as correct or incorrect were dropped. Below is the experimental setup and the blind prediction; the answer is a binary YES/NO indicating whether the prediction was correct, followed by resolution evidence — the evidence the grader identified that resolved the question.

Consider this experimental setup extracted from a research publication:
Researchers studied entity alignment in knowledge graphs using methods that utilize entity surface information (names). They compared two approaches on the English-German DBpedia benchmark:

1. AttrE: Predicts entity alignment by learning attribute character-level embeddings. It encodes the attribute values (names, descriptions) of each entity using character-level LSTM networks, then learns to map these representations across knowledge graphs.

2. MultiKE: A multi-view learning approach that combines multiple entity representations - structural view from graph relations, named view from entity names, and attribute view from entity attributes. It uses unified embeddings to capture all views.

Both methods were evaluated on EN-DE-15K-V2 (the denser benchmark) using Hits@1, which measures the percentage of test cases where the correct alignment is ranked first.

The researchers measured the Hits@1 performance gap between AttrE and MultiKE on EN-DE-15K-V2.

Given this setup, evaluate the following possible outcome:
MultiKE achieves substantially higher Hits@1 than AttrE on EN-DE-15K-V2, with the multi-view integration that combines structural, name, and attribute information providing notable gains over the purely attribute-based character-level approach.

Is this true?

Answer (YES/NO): YES